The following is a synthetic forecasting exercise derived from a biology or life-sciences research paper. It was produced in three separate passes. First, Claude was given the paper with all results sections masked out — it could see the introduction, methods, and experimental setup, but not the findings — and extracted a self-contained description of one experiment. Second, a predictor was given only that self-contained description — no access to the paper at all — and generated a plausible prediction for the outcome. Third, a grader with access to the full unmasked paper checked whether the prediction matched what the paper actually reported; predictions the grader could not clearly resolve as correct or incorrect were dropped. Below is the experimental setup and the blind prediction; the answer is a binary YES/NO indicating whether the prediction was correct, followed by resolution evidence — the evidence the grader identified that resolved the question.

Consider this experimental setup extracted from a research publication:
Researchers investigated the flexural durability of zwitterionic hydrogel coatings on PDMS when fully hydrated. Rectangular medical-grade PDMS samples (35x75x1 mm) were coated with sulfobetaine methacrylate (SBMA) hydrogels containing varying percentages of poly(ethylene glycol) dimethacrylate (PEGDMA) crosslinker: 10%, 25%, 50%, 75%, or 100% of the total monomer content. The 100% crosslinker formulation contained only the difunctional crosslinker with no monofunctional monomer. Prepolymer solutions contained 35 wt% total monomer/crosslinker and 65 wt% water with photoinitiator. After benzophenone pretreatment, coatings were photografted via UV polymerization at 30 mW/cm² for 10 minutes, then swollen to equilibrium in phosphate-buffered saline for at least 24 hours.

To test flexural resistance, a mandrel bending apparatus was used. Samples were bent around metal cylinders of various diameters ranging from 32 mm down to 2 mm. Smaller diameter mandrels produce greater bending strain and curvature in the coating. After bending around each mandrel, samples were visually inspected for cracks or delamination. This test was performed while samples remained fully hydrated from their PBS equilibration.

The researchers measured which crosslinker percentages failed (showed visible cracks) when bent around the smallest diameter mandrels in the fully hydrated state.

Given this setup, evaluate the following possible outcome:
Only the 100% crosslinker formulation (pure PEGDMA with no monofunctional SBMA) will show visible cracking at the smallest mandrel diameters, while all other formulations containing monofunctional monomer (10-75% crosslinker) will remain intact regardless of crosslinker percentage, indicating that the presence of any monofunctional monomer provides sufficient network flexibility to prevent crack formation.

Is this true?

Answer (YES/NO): YES